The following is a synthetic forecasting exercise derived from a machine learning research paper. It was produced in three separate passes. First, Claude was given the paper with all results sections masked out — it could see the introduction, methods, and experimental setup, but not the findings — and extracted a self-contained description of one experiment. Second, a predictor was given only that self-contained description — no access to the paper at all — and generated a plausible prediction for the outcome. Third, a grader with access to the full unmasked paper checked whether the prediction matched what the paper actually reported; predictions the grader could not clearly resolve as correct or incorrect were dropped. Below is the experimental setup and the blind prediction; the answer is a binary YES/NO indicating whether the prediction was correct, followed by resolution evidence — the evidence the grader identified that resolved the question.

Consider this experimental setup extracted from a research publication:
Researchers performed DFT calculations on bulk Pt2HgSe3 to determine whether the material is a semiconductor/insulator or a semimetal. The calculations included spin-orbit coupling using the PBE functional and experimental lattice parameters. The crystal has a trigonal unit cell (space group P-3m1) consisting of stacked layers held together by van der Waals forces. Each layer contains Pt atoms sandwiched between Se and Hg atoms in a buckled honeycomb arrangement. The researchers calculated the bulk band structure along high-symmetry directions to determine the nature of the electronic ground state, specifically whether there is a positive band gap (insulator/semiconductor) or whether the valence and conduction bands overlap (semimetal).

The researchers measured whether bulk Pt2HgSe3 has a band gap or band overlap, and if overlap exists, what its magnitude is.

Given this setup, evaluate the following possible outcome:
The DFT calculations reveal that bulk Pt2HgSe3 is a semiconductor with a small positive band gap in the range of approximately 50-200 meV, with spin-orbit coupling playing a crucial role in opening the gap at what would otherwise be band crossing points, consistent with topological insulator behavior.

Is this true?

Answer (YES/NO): NO